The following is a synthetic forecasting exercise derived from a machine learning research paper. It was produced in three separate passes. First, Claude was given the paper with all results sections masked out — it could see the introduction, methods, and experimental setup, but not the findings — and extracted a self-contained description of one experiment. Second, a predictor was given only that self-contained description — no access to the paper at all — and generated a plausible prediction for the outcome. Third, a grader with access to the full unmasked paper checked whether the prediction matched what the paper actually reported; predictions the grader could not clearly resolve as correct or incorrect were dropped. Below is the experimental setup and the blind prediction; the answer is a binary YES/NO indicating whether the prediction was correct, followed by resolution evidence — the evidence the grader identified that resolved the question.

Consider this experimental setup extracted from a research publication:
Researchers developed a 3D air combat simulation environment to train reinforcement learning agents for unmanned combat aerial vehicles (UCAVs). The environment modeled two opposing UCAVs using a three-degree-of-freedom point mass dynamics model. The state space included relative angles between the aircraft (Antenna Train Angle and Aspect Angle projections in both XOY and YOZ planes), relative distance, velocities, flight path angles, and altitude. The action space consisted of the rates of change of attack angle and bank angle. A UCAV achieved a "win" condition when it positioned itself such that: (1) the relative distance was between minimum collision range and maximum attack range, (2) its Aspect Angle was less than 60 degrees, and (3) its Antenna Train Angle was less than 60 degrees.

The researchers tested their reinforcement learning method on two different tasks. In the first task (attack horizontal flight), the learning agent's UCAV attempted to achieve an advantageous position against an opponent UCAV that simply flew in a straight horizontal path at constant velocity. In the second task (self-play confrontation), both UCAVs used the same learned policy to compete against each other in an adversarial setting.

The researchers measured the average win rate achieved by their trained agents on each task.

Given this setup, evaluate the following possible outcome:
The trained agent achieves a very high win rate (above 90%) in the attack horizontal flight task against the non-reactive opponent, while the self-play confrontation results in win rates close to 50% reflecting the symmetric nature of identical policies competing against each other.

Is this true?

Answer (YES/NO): YES